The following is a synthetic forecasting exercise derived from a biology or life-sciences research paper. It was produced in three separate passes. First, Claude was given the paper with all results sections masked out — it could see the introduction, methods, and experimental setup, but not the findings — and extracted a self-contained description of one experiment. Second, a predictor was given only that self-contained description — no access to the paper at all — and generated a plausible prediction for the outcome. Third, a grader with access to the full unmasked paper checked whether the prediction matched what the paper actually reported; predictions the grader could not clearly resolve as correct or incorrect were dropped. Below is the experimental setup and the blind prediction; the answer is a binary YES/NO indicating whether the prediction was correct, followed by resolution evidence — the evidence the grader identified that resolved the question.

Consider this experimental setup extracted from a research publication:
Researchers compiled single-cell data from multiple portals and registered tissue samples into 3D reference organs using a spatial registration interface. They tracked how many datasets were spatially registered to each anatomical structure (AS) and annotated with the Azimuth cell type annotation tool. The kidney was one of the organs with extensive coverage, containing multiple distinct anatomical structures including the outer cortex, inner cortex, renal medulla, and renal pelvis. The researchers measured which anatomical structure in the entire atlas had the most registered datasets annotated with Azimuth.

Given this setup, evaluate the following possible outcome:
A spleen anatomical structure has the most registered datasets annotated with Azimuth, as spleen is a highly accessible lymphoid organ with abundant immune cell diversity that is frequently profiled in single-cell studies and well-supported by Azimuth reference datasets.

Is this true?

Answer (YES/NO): NO